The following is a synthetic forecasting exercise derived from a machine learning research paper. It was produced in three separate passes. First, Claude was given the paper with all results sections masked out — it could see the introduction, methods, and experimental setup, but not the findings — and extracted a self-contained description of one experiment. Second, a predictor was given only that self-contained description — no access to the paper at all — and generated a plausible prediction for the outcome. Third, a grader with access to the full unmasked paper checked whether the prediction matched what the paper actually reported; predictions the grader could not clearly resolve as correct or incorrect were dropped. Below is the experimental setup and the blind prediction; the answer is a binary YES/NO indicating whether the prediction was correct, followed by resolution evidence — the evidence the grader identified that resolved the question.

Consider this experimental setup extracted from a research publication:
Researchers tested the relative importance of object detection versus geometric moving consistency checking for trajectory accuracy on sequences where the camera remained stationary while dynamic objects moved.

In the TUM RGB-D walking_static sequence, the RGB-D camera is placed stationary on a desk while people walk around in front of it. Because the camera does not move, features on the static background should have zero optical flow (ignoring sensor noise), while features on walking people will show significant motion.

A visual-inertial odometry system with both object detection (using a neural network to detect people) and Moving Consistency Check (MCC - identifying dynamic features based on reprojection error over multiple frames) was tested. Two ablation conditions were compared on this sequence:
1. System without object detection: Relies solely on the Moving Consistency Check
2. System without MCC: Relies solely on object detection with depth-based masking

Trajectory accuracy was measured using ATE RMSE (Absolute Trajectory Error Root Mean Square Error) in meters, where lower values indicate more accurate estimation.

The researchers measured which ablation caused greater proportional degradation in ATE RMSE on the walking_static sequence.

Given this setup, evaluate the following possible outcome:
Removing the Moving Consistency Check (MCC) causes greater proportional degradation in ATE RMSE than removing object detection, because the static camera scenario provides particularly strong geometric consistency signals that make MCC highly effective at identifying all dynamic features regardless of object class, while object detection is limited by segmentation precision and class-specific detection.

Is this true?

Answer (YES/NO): NO